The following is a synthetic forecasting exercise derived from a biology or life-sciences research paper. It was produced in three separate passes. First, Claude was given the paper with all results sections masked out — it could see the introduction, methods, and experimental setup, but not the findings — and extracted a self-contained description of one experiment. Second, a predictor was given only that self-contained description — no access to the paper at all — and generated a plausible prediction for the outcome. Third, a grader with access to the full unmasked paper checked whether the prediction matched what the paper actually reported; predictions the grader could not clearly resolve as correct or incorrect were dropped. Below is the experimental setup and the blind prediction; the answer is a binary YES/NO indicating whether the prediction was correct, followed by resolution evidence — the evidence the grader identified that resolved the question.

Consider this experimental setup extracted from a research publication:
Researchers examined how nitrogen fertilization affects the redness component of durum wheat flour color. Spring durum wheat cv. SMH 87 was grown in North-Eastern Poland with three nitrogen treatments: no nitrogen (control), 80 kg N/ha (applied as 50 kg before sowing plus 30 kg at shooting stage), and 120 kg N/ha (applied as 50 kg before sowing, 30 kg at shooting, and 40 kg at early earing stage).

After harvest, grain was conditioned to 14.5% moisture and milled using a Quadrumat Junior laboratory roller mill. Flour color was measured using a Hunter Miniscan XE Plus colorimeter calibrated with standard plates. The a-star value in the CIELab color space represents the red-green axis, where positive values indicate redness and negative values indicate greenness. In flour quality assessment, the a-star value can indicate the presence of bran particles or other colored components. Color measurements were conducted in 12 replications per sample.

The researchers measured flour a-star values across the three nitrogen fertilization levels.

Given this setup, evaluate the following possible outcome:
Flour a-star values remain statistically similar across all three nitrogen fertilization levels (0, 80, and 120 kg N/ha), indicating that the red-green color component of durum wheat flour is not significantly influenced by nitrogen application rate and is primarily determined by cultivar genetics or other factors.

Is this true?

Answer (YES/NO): NO